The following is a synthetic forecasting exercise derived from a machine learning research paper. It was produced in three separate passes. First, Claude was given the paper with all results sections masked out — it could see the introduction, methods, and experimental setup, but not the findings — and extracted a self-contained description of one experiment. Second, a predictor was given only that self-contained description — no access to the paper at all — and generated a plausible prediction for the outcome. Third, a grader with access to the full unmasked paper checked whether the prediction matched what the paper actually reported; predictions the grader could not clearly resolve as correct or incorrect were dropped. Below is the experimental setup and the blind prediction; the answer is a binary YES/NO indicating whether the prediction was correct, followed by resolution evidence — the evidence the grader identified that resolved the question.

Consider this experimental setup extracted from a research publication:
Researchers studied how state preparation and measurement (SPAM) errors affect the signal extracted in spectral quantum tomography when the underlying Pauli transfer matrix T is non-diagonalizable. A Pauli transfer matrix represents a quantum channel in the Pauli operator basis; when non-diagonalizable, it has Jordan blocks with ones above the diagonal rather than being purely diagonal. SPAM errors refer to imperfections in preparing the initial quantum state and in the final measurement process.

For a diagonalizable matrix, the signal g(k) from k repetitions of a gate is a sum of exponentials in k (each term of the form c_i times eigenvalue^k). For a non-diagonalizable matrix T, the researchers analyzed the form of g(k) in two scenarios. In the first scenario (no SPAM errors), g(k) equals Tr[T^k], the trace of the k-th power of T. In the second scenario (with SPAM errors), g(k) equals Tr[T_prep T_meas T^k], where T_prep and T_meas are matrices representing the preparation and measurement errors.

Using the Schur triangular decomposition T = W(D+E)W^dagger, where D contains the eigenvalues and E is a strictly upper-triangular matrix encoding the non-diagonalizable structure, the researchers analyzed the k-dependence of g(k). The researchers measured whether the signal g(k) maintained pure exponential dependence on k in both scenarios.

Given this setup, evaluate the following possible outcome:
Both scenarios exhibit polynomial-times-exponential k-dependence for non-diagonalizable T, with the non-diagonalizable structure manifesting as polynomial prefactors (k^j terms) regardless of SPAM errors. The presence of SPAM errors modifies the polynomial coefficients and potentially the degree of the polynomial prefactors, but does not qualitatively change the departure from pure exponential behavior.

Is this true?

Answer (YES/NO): NO